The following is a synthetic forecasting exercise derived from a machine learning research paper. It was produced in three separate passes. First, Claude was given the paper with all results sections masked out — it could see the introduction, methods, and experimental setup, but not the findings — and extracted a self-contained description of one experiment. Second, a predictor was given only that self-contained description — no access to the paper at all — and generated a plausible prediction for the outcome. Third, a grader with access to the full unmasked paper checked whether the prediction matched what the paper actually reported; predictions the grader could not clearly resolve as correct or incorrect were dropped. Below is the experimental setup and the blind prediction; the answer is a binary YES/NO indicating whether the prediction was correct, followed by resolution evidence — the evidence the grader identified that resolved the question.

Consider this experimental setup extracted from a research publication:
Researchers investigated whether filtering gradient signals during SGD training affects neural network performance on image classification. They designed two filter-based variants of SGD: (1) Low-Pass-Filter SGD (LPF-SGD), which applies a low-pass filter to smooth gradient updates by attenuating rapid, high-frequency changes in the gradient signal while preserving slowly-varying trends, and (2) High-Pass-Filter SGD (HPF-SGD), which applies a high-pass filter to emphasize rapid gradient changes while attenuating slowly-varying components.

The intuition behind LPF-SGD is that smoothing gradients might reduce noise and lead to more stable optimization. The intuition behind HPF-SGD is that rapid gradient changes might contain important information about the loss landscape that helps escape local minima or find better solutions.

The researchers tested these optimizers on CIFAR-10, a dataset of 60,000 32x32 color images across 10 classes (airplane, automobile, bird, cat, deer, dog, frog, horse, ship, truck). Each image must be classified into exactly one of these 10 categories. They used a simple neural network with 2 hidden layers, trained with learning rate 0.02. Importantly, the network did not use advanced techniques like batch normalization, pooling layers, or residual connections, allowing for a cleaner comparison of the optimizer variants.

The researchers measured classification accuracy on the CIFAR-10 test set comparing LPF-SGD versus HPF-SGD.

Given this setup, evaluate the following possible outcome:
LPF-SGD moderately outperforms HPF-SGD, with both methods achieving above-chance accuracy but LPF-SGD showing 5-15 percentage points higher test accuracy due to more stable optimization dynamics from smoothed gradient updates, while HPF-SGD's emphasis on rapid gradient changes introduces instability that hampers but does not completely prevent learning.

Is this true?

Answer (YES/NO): NO